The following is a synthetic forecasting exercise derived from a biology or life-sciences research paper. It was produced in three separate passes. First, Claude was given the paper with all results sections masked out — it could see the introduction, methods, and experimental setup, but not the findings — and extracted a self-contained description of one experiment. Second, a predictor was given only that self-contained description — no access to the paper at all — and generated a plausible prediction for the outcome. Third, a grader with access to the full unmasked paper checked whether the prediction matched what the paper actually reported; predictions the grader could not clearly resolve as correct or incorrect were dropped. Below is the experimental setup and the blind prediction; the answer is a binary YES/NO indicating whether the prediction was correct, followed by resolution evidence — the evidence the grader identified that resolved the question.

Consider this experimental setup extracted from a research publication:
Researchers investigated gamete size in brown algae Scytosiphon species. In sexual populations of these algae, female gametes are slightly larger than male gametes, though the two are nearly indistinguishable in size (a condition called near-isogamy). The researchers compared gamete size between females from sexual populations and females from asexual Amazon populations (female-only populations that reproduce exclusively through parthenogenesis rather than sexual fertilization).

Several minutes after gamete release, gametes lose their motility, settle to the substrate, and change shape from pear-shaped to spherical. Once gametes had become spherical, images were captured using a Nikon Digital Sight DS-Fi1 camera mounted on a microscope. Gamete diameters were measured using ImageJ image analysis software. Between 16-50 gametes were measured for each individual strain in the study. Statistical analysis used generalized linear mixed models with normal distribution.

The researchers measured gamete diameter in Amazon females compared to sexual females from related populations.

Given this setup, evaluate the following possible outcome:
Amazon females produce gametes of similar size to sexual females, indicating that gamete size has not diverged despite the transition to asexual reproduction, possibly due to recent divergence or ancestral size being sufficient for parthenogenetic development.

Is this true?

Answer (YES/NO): NO